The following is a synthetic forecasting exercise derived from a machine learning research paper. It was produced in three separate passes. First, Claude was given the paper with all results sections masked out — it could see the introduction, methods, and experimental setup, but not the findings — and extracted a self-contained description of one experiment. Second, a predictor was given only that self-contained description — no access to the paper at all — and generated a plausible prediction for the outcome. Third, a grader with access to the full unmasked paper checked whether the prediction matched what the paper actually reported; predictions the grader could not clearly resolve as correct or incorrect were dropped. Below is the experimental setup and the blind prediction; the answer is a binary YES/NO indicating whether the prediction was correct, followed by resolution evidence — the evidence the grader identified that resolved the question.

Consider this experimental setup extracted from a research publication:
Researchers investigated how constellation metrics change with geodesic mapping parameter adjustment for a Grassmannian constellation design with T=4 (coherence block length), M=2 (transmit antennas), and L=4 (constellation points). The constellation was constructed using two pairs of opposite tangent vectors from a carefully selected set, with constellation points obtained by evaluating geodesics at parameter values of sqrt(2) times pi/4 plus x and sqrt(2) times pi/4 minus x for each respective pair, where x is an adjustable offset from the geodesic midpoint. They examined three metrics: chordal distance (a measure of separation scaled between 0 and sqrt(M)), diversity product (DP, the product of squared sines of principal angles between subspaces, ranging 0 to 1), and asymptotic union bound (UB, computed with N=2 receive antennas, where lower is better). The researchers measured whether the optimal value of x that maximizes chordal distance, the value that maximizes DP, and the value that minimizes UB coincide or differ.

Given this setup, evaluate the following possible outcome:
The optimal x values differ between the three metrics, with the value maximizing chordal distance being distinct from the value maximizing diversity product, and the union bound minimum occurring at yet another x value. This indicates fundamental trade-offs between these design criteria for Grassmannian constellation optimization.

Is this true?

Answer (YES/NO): NO